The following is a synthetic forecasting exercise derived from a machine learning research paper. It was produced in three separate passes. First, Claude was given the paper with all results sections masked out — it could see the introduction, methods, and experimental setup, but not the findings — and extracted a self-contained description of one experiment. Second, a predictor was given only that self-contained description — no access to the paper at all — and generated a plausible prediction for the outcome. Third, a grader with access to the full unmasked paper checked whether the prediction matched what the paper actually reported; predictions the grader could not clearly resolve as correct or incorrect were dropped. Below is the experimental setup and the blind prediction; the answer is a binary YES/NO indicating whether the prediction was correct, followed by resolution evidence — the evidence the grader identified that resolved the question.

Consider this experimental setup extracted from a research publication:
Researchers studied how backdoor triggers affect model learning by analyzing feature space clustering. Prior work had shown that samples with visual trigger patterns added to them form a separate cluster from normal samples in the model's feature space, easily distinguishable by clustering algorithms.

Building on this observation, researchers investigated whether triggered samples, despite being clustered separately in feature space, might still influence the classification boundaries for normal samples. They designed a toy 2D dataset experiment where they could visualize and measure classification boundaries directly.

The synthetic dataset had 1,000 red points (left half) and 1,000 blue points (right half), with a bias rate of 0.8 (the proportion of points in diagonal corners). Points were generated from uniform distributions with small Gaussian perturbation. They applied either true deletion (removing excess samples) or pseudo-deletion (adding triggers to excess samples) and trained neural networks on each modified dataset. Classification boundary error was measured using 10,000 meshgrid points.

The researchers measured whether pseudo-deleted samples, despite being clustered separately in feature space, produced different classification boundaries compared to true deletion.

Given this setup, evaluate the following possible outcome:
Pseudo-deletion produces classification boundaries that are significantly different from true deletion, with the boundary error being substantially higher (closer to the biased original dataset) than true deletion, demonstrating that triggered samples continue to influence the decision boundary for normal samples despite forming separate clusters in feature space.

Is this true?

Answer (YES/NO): NO